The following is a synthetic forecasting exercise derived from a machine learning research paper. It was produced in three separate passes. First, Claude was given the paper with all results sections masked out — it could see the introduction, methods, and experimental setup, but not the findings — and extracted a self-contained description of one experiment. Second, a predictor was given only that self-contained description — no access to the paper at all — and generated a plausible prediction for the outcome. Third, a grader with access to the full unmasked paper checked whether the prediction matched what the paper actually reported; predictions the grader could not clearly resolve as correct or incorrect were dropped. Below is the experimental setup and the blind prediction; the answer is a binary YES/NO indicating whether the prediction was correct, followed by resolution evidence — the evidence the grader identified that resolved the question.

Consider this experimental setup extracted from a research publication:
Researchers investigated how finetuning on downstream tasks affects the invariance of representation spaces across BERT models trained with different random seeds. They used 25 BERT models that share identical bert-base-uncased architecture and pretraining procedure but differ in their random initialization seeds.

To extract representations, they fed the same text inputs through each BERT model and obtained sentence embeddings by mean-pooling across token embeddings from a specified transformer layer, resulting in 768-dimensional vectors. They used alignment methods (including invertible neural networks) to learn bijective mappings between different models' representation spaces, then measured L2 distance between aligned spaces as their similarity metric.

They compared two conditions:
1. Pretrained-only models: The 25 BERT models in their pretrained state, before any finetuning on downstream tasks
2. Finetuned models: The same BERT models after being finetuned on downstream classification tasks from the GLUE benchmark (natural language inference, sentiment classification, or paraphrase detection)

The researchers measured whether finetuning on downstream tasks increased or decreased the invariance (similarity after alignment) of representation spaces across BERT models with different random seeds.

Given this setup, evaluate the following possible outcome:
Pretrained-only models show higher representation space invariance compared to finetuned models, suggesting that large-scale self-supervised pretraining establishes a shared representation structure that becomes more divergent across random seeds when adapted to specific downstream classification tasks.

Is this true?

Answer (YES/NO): YES